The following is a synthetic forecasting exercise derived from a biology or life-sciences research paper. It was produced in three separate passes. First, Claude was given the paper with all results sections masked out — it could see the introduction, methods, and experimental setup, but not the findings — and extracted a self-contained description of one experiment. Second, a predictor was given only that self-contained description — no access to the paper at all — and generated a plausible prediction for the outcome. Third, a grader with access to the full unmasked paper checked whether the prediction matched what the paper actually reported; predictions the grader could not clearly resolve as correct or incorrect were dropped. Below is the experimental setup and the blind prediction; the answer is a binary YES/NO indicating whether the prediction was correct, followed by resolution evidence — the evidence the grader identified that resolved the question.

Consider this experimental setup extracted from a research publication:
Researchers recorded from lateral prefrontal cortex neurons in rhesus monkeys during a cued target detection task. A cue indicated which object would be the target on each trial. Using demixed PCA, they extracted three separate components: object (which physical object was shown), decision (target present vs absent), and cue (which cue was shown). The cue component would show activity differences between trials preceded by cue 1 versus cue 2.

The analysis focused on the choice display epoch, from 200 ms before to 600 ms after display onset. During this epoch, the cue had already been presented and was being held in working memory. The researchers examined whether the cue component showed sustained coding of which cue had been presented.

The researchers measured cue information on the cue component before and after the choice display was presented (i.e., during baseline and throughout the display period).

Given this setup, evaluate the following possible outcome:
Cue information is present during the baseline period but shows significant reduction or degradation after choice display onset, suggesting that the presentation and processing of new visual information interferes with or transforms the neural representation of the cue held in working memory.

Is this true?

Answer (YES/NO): NO